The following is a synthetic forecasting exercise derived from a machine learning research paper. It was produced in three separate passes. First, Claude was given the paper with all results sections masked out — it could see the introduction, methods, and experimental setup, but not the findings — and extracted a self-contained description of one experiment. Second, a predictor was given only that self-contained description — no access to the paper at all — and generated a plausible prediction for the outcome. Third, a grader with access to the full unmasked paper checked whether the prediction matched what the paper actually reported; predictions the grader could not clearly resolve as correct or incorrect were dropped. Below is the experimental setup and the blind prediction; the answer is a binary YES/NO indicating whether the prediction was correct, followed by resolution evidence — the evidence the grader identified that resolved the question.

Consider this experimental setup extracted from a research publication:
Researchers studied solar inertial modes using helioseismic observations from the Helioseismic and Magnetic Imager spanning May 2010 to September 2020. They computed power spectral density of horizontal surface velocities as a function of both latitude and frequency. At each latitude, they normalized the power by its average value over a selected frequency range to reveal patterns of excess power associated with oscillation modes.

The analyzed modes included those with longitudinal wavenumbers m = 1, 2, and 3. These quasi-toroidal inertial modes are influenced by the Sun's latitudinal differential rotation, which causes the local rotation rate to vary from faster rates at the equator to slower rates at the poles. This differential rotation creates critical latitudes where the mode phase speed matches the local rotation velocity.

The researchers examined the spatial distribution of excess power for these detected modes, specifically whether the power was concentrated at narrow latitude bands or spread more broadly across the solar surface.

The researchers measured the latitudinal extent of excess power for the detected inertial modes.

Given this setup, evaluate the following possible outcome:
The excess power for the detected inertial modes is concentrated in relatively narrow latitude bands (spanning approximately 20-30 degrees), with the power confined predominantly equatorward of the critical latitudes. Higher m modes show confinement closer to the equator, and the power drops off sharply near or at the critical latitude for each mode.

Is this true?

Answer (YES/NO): NO